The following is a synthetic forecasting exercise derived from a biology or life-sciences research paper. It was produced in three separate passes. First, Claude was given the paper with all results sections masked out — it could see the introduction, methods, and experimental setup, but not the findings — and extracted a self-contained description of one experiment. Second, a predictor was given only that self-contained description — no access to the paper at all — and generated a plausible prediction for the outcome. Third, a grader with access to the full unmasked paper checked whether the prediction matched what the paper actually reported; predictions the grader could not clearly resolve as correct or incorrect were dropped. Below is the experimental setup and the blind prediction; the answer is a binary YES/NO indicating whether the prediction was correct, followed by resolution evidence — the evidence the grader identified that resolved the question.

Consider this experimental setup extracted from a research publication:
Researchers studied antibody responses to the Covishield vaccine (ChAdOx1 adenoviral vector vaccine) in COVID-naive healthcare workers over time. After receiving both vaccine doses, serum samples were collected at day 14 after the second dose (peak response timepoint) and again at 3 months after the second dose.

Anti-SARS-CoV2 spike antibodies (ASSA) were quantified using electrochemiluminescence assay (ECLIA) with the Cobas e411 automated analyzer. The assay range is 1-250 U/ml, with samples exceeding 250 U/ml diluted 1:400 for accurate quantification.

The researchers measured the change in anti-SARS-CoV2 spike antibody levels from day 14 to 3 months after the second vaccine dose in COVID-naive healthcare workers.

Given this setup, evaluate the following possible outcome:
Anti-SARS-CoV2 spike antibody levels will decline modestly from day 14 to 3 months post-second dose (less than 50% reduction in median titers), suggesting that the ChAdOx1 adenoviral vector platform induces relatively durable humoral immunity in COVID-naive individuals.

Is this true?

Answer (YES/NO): NO